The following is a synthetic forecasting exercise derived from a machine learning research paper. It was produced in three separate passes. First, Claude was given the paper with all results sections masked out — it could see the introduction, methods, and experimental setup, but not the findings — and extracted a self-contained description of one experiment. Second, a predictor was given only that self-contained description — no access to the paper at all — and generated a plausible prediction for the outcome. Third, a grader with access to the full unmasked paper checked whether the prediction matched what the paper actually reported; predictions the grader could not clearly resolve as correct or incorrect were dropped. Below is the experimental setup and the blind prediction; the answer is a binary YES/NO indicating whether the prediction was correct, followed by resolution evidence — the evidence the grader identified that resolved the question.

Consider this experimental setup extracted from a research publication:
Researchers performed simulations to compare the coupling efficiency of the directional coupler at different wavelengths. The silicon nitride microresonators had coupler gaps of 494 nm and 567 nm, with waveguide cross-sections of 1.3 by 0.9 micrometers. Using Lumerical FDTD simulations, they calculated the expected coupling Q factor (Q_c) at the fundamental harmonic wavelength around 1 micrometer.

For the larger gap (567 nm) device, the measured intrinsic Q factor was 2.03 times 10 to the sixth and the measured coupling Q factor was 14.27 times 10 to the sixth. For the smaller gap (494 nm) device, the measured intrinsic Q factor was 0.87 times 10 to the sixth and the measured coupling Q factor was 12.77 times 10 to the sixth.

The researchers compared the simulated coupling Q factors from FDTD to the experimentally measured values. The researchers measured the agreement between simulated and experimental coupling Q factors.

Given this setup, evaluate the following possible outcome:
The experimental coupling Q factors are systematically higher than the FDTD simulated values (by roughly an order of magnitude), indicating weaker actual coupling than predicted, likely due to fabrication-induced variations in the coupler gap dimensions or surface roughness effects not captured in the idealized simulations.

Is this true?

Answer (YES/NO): NO